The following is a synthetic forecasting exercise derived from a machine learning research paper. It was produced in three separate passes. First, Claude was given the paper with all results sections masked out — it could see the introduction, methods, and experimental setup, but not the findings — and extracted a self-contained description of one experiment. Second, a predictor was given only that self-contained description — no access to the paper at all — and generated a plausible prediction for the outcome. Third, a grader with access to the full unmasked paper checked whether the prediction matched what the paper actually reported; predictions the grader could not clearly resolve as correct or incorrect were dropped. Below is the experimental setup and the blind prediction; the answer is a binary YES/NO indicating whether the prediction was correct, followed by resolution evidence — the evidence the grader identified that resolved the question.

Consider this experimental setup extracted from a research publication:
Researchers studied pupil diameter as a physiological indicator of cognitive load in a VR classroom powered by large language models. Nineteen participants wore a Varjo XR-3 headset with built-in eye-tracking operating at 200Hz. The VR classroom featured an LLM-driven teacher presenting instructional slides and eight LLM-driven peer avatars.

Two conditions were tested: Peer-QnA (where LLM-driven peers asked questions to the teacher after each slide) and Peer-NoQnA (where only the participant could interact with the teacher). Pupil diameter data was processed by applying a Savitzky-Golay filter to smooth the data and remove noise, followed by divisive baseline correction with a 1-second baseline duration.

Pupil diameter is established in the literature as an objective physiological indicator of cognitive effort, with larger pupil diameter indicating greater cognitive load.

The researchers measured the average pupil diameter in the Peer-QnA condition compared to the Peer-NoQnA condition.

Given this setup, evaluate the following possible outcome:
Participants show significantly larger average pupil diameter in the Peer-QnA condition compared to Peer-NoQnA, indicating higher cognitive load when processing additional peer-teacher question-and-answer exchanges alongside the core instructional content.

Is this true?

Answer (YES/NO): YES